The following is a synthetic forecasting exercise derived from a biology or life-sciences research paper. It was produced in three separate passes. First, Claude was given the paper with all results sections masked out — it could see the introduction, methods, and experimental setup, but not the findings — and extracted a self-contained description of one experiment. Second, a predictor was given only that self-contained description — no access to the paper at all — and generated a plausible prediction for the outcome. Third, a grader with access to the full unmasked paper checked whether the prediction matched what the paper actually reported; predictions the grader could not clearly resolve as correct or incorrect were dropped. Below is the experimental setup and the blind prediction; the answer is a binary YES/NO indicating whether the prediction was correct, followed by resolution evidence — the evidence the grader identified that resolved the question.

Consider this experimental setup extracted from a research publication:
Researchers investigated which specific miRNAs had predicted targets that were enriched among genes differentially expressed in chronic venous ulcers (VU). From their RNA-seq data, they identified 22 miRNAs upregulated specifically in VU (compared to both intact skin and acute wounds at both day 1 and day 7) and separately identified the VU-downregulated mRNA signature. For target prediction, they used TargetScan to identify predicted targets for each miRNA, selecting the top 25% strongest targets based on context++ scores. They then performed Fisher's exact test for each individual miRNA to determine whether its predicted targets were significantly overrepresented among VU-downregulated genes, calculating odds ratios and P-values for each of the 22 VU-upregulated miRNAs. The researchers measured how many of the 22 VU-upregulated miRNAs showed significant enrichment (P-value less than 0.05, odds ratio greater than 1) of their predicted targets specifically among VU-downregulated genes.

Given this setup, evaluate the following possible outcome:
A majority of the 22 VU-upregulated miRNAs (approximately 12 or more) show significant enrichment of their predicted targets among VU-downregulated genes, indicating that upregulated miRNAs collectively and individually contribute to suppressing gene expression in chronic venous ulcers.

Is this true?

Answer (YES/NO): NO